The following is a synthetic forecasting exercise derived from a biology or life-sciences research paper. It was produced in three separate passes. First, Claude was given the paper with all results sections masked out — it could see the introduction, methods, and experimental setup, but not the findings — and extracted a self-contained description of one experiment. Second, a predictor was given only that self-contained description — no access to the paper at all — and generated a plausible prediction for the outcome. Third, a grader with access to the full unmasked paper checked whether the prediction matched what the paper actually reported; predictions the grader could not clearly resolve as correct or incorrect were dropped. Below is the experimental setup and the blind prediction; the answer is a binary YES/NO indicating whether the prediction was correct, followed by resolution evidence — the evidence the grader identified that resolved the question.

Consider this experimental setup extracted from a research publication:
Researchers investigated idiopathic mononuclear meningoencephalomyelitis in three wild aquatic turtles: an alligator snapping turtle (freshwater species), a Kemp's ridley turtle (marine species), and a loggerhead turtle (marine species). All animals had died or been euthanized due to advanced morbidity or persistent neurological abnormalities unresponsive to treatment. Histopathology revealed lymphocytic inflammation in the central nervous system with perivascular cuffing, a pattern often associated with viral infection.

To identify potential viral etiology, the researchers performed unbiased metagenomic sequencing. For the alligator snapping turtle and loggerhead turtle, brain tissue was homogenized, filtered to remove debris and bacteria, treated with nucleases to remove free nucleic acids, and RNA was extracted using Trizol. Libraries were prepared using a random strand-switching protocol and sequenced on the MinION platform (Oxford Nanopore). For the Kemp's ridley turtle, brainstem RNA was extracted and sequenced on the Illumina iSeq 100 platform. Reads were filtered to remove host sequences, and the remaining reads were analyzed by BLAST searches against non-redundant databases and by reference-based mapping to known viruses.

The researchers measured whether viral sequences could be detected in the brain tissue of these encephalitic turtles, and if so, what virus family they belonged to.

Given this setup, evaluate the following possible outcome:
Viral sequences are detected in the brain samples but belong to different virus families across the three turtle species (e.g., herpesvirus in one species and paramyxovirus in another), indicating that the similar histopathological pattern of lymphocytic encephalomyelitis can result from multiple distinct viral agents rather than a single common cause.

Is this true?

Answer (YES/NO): NO